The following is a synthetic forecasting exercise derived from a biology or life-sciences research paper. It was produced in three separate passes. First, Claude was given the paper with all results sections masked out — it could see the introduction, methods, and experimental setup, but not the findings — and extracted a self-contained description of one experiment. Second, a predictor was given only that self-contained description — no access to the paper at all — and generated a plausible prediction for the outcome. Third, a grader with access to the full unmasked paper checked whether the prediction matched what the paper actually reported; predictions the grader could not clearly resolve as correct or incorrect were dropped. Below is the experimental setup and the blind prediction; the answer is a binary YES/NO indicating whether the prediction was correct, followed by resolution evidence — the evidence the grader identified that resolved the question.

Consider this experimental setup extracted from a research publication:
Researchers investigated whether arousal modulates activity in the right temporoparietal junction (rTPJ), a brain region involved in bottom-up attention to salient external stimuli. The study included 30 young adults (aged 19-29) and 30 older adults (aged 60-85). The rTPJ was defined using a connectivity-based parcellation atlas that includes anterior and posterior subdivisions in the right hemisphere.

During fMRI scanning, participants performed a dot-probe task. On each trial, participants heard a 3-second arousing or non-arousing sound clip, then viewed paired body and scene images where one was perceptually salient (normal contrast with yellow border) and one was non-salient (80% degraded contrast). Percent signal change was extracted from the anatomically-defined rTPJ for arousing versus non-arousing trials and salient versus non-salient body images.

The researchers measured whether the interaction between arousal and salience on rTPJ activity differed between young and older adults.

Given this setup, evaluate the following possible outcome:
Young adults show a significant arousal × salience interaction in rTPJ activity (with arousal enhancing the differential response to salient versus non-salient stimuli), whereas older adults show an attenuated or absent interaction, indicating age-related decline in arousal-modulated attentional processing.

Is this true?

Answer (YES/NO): NO